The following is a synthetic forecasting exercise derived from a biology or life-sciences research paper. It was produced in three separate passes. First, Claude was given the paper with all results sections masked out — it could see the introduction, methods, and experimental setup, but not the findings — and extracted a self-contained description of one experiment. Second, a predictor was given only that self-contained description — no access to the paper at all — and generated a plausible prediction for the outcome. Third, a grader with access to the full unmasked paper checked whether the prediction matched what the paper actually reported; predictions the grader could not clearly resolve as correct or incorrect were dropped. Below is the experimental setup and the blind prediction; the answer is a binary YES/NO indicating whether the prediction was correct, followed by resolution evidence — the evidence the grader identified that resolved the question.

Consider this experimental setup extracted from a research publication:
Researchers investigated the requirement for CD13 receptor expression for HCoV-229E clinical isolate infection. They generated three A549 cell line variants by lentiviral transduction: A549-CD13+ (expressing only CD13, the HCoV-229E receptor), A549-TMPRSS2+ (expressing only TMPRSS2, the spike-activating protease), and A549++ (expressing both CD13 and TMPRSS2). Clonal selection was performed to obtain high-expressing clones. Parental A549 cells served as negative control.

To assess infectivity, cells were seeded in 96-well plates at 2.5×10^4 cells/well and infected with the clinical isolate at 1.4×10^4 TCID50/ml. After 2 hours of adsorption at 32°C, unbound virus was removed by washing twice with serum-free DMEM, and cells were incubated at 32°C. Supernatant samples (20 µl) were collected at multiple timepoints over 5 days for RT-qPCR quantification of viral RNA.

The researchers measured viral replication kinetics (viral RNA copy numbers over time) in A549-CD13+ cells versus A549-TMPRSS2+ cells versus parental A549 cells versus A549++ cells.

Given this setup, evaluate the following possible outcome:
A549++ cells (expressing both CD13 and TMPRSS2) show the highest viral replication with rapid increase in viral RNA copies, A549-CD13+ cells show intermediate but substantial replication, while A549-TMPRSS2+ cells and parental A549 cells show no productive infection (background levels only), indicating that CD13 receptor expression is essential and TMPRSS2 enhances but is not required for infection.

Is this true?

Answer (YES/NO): NO